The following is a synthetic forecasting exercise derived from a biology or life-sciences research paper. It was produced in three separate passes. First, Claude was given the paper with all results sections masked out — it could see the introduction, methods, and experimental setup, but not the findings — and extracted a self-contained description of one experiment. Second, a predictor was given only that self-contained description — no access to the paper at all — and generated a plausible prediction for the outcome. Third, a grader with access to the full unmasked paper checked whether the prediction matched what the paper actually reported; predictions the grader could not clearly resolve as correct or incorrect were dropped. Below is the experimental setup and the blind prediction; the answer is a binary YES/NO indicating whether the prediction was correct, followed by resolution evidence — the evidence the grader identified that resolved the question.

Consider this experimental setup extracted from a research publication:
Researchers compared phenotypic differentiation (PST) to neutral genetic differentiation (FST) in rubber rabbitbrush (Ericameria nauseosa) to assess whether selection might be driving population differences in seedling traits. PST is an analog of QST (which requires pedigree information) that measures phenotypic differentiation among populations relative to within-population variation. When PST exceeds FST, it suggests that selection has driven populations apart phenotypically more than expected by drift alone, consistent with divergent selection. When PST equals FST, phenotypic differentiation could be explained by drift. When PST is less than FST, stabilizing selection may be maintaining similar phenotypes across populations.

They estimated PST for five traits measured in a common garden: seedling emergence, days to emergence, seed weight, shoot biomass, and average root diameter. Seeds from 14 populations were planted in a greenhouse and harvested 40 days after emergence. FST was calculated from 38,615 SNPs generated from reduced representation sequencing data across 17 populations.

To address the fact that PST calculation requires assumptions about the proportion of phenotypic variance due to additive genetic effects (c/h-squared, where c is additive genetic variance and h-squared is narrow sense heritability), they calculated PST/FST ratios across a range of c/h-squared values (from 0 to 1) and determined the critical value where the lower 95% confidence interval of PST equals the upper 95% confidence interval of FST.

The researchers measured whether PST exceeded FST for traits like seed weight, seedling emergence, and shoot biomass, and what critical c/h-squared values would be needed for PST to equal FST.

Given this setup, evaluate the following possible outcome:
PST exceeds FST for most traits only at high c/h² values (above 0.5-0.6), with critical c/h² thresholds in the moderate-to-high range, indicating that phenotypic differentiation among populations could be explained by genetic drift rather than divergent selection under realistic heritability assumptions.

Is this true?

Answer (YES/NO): NO